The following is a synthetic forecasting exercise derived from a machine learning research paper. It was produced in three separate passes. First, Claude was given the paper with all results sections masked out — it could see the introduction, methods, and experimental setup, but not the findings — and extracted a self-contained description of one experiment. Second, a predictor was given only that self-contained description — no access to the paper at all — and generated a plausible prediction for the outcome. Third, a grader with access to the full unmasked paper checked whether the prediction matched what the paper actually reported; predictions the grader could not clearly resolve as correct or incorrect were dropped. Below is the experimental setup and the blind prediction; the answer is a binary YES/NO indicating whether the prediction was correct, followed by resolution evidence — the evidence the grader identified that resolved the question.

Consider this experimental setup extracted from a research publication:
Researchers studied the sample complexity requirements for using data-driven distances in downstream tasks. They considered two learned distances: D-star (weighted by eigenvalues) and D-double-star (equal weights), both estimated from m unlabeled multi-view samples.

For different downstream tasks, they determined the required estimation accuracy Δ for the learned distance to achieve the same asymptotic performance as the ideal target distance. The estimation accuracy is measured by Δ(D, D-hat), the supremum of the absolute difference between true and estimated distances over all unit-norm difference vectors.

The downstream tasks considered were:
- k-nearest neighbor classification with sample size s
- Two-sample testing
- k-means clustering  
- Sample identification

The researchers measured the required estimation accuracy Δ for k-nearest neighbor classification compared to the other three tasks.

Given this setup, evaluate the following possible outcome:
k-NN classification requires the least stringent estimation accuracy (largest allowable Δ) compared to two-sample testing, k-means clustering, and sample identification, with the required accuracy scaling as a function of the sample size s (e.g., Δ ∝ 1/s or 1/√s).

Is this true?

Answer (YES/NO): NO